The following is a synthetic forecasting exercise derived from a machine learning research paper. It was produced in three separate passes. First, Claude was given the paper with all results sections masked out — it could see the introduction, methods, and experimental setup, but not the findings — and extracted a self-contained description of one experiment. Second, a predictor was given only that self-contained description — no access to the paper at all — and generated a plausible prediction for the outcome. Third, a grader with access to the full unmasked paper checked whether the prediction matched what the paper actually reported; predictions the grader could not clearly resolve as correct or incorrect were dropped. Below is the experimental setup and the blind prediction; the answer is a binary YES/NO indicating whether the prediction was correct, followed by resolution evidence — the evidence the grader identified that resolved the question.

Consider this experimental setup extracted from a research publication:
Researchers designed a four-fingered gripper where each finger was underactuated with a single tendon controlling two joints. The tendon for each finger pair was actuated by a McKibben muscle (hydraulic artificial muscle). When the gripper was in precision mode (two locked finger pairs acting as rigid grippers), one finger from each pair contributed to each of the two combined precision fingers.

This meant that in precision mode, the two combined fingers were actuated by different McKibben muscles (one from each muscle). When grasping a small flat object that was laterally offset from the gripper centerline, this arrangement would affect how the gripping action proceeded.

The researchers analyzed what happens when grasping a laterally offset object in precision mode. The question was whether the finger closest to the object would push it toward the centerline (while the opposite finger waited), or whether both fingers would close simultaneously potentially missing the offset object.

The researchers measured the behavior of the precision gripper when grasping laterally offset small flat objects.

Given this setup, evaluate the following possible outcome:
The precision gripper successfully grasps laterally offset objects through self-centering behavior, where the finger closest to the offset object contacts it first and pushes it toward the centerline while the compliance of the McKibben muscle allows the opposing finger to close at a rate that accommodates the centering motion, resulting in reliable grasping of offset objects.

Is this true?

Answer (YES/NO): NO